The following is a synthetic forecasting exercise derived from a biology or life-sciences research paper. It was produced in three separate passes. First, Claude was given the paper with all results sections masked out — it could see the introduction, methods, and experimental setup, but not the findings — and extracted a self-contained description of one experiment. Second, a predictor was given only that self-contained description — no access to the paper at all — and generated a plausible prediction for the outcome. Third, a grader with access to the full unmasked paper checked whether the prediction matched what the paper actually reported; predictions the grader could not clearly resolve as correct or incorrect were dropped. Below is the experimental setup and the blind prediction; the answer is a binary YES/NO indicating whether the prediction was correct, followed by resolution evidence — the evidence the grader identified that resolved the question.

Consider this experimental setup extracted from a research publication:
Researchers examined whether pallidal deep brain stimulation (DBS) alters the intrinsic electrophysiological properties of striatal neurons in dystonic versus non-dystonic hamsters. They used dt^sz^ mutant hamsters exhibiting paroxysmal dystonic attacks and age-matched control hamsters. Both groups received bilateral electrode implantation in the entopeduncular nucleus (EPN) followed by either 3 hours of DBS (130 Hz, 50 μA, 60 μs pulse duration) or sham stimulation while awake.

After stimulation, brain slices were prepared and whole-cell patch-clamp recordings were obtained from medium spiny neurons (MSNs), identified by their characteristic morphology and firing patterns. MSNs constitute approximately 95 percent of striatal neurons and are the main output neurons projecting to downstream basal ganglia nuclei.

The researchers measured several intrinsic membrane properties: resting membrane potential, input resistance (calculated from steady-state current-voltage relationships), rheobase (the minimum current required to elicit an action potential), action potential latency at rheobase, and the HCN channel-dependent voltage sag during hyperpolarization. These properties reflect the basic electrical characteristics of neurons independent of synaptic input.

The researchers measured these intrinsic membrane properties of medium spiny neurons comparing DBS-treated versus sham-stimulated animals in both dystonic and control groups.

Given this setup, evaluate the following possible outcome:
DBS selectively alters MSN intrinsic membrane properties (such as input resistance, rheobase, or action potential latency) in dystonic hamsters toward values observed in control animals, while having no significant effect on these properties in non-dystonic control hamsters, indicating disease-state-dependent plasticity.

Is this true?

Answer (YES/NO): NO